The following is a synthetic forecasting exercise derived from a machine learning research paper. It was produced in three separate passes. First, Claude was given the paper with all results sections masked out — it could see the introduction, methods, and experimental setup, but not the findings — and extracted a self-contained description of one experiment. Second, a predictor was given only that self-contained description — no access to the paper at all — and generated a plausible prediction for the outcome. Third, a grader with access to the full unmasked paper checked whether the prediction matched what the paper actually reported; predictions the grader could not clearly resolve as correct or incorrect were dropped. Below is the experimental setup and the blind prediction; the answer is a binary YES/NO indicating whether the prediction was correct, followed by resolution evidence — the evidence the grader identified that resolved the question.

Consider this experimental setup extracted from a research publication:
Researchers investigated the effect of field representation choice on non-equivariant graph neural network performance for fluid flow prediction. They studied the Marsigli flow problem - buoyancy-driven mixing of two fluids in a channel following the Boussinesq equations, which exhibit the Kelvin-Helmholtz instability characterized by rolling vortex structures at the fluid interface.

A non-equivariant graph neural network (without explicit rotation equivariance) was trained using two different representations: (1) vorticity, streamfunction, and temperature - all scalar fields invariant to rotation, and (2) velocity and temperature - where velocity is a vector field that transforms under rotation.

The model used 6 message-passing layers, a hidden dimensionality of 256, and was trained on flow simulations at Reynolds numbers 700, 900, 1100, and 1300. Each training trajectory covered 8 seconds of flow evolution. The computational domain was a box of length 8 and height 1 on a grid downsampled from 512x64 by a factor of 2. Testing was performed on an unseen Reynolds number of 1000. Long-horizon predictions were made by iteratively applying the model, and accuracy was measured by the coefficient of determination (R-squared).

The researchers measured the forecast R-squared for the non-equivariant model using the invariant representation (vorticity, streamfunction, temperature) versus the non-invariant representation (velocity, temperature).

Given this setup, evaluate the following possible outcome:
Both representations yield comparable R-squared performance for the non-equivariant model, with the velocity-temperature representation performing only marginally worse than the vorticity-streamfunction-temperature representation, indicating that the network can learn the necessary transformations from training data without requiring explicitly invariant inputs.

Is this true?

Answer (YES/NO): NO